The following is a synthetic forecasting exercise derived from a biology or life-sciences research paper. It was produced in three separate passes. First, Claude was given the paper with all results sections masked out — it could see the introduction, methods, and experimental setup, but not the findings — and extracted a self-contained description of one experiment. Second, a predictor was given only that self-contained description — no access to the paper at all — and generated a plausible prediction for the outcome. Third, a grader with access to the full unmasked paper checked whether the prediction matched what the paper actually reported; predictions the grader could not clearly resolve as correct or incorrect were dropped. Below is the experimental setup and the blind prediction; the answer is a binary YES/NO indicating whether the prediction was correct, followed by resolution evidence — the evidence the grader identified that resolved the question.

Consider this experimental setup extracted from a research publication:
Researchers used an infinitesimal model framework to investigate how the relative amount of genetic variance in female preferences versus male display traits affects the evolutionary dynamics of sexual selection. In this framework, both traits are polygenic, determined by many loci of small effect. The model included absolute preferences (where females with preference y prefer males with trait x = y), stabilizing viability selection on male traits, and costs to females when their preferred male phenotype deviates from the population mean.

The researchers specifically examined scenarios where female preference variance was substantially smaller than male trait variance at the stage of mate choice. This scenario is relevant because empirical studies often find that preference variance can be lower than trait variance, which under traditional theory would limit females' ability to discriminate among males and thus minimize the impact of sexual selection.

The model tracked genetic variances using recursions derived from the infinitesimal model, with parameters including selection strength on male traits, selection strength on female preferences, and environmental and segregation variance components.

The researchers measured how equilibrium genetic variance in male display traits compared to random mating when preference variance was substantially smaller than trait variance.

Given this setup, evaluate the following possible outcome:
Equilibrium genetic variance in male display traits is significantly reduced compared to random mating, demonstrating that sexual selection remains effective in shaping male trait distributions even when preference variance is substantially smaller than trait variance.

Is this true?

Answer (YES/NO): NO